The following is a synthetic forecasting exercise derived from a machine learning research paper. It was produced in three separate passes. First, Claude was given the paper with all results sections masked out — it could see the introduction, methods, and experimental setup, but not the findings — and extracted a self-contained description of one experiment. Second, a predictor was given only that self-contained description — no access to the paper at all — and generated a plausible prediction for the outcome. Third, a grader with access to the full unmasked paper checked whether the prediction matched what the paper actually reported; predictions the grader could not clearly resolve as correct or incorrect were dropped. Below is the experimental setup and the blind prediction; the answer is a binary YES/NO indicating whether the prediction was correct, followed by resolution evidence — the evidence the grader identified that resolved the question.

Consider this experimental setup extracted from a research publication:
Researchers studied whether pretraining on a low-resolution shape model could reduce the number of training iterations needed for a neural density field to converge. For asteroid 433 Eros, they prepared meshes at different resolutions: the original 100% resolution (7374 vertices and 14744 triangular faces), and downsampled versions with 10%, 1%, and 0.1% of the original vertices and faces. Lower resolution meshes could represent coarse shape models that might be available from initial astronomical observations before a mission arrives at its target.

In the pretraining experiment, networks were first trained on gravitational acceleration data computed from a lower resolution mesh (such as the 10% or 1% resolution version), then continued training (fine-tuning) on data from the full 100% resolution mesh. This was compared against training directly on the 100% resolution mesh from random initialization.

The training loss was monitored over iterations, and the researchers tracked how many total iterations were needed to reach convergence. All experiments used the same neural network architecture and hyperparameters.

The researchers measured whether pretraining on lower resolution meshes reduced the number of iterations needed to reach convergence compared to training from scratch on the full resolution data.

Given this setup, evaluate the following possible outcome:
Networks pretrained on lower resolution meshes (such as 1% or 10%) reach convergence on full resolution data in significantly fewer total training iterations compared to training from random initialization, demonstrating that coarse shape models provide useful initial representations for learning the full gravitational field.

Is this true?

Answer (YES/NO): YES